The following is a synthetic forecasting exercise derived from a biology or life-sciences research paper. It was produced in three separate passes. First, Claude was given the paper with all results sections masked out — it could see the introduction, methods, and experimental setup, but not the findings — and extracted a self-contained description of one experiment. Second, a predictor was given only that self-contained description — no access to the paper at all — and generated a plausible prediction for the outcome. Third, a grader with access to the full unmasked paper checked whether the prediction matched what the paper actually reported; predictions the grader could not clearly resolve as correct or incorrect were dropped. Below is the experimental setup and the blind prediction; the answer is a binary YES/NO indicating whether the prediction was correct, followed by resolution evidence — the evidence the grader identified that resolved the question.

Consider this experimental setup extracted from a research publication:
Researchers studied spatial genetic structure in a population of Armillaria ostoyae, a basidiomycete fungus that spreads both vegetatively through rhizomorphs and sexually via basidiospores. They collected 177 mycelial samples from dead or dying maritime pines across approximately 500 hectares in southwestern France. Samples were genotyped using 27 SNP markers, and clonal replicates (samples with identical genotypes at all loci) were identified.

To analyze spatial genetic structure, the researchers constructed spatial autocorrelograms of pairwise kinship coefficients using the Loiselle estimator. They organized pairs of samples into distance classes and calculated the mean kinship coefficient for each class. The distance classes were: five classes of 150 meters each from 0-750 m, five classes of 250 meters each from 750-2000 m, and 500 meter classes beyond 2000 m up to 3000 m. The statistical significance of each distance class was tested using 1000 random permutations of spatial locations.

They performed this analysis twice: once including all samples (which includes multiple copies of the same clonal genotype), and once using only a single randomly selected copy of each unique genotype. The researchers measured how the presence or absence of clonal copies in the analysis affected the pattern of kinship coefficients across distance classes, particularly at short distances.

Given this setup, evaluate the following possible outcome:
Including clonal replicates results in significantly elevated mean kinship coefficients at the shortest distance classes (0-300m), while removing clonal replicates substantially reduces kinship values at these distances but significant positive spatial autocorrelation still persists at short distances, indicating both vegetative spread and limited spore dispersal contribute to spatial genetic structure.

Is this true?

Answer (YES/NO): NO